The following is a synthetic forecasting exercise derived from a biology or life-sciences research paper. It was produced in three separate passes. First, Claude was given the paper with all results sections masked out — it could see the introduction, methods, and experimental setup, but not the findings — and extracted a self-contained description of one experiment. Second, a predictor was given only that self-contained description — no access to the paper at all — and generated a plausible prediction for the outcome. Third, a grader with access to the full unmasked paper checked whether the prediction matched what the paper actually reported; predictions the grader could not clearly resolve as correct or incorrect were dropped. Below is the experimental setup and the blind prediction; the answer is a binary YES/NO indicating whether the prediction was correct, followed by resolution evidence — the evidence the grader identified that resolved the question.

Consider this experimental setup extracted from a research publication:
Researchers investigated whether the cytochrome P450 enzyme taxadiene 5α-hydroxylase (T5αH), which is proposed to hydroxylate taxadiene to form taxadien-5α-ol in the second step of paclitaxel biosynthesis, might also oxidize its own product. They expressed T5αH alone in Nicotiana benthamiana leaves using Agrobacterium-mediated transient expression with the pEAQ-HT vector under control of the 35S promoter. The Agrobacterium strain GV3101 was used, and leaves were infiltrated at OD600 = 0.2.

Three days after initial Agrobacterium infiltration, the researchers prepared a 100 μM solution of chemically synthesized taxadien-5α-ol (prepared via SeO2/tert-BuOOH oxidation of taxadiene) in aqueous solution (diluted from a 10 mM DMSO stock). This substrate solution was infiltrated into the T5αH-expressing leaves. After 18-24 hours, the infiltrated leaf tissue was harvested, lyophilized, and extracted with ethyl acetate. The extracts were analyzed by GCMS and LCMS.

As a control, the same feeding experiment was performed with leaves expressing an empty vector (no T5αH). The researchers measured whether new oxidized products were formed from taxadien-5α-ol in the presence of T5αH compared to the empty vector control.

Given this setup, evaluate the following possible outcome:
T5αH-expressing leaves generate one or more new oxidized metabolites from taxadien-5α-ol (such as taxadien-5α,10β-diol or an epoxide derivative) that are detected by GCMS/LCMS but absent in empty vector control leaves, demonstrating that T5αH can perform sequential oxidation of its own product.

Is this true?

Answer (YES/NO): YES